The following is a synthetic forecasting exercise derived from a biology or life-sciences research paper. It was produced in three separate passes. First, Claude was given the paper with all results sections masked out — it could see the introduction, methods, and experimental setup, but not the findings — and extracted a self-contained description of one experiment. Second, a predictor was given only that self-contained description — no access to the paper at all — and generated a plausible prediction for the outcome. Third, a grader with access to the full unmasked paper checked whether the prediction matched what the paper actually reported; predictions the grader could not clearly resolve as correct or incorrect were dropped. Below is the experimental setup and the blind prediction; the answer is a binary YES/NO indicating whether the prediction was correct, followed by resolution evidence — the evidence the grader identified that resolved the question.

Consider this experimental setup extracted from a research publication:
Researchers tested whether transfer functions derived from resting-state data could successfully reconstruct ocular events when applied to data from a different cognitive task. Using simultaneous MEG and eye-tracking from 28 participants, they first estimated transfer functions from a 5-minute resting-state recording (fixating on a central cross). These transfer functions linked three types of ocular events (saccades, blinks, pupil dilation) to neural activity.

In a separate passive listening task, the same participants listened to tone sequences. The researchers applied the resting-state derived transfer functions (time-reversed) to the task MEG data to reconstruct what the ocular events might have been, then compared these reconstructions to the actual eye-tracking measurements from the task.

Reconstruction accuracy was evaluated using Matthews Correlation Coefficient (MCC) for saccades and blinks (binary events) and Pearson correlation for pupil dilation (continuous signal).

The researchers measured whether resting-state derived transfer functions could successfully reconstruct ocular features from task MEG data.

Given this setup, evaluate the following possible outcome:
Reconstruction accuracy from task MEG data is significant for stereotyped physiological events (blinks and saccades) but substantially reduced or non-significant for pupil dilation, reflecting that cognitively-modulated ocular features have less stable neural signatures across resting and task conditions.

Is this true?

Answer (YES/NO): NO